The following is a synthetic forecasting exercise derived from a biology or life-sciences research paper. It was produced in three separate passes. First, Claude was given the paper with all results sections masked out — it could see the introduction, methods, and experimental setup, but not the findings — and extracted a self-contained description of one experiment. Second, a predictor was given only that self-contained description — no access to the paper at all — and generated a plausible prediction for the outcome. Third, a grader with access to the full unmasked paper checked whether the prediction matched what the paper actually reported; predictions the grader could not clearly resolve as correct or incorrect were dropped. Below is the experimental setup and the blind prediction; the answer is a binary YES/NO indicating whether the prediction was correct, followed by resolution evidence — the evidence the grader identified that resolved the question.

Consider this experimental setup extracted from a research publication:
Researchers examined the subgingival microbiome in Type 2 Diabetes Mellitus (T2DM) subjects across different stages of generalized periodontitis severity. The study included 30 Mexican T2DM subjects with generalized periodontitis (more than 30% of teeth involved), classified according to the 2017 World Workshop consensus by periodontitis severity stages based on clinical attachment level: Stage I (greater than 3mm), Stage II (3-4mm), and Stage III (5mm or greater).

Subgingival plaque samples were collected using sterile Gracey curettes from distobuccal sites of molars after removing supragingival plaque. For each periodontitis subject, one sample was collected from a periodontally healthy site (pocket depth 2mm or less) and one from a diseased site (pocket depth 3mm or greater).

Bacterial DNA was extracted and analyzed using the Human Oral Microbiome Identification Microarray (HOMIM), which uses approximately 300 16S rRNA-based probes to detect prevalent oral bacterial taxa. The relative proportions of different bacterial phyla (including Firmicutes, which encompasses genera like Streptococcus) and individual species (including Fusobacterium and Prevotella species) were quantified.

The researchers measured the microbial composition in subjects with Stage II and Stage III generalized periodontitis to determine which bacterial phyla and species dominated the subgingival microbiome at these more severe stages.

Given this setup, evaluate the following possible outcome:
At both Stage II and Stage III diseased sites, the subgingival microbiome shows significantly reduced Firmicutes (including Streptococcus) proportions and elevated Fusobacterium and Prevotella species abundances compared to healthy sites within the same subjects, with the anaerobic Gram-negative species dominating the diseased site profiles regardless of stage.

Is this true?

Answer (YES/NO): NO